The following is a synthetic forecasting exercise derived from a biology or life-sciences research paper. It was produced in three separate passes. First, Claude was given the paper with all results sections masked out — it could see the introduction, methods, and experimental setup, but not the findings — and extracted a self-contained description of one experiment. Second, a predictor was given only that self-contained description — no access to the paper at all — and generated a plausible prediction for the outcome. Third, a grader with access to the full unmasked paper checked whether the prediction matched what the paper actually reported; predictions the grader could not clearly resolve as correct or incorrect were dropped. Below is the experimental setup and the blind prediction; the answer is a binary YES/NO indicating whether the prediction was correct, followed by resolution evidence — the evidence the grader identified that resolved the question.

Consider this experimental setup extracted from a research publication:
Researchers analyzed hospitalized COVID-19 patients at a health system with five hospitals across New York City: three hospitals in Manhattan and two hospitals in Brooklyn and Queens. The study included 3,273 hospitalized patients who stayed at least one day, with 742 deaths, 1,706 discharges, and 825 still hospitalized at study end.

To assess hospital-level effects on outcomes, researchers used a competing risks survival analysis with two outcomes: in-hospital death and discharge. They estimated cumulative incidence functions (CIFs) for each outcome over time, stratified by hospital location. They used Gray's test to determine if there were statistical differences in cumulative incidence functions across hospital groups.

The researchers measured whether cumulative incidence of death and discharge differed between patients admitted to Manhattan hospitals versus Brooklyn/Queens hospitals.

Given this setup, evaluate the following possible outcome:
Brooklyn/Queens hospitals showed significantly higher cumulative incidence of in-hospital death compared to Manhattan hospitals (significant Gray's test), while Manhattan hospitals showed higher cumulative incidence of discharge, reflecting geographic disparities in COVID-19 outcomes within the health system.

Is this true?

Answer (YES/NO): YES